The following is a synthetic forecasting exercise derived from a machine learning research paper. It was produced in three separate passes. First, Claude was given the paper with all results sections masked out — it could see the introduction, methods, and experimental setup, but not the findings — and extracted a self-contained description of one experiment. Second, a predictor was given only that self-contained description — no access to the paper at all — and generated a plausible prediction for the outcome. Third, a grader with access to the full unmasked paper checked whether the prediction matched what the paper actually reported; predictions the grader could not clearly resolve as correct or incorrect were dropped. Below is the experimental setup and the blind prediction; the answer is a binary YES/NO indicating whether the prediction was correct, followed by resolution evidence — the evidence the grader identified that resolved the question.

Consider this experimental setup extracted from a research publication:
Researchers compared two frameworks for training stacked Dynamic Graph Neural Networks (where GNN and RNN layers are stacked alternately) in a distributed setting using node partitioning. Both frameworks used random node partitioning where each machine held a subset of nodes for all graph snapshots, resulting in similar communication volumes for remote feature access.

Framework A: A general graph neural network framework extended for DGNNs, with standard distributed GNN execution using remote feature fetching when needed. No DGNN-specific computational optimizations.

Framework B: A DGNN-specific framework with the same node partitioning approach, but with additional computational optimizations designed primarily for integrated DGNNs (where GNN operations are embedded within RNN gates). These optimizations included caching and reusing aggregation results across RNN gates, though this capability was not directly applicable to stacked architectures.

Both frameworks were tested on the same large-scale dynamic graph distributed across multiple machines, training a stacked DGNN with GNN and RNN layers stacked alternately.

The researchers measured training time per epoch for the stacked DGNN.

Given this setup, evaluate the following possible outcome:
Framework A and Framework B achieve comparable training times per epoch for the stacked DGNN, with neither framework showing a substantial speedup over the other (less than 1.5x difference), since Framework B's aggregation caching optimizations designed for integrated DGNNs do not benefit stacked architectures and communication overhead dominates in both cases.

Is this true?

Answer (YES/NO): YES